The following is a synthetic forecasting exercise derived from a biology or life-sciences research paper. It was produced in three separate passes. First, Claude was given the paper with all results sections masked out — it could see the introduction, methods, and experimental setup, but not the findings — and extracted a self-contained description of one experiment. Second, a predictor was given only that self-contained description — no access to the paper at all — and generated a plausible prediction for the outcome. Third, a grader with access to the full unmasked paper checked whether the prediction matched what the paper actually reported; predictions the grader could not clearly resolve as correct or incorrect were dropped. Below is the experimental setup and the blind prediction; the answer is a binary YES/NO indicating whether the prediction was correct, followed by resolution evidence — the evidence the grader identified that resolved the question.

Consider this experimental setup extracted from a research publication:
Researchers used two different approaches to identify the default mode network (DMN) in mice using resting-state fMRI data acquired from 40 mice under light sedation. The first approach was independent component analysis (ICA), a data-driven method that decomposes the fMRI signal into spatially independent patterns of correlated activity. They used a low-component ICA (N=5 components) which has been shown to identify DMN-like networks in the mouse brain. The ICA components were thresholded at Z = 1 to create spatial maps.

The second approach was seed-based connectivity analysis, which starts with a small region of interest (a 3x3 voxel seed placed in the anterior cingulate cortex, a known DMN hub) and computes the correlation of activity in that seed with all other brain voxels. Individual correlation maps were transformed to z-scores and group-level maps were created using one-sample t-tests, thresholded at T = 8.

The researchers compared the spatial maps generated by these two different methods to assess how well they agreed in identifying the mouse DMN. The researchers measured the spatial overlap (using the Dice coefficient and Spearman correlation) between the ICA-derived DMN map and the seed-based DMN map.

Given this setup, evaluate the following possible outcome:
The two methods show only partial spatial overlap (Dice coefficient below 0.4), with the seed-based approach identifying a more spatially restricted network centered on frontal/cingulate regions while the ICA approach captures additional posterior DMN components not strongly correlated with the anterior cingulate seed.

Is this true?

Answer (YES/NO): NO